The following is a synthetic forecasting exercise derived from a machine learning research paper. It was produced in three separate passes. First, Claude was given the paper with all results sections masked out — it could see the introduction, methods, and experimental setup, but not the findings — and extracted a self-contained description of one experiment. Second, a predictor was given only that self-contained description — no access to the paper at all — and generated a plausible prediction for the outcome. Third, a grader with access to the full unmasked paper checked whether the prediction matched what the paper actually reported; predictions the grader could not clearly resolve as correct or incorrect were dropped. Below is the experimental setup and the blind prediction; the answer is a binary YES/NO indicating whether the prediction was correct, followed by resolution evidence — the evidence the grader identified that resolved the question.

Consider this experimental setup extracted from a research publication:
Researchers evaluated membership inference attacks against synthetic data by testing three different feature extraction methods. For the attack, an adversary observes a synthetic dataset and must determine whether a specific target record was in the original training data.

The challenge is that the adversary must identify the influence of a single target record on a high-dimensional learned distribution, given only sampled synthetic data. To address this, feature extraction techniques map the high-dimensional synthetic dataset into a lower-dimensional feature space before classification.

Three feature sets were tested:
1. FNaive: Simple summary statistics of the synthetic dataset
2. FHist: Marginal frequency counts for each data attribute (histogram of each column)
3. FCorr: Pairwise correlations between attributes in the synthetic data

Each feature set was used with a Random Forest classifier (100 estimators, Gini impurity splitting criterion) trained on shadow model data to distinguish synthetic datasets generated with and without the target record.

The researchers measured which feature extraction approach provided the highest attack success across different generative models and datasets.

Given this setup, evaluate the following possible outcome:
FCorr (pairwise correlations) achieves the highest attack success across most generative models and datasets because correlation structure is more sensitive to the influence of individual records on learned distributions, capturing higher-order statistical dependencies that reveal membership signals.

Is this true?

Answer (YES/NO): NO